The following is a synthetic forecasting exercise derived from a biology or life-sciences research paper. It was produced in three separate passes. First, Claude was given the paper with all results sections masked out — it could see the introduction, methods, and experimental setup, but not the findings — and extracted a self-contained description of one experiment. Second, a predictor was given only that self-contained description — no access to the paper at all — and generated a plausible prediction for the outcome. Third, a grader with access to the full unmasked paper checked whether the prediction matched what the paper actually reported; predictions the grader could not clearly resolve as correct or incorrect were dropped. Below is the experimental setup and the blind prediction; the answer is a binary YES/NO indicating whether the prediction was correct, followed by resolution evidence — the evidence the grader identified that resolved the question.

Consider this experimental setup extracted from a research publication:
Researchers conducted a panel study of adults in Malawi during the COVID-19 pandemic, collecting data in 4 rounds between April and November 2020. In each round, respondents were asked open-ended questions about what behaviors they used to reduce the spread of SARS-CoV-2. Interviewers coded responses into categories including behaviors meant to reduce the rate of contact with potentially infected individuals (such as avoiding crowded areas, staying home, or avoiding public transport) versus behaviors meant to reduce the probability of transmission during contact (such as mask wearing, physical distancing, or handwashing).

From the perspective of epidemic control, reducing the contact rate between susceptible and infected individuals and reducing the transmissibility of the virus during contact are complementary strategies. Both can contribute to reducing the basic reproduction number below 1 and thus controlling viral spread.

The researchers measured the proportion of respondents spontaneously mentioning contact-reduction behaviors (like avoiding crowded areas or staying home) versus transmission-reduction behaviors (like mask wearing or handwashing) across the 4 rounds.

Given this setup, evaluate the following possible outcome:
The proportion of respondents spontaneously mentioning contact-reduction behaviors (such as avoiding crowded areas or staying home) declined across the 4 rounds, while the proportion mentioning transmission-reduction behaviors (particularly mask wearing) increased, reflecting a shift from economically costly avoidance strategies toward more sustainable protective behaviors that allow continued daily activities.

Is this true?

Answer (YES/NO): YES